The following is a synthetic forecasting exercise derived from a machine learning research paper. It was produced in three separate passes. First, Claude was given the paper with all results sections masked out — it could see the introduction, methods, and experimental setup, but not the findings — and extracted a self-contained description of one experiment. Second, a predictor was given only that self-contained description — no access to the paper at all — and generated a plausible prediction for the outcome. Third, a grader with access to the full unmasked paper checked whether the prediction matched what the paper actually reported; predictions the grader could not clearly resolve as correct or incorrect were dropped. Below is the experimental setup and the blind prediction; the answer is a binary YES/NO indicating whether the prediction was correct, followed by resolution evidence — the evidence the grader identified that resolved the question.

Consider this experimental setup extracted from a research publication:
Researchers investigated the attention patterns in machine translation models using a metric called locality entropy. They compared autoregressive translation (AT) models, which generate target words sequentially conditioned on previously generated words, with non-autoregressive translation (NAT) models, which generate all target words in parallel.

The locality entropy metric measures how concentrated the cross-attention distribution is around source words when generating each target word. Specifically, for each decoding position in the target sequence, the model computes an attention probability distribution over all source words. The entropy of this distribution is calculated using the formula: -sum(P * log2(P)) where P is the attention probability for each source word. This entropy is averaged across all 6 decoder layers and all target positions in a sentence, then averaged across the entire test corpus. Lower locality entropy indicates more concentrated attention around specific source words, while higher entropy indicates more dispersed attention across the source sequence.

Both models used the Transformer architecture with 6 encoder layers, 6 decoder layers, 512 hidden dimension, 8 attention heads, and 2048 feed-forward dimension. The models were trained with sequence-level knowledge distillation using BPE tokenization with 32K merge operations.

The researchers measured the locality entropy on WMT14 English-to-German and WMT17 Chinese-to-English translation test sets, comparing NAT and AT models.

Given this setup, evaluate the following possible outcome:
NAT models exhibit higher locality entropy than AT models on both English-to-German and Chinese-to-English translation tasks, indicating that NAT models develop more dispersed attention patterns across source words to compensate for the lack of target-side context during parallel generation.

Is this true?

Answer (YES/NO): YES